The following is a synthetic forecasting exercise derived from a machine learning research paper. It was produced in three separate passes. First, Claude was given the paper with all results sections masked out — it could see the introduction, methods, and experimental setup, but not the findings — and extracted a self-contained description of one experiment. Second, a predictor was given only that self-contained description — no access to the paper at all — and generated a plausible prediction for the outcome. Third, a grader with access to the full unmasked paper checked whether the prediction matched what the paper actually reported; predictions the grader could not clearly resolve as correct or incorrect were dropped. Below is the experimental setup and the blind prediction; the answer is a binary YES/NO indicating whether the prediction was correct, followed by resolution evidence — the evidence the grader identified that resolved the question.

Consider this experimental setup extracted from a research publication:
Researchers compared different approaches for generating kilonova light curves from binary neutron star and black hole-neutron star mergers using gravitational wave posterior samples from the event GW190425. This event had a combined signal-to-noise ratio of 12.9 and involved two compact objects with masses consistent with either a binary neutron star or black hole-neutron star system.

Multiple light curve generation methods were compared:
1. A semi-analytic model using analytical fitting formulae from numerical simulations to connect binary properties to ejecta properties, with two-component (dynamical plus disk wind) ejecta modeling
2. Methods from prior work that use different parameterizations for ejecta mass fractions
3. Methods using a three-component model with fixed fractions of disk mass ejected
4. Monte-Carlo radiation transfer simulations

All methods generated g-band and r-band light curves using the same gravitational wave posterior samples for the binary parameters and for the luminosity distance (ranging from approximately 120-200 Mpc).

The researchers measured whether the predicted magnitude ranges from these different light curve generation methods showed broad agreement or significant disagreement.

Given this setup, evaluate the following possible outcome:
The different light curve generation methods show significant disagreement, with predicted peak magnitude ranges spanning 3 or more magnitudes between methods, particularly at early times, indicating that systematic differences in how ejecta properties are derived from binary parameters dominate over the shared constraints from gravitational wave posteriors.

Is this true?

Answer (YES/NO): NO